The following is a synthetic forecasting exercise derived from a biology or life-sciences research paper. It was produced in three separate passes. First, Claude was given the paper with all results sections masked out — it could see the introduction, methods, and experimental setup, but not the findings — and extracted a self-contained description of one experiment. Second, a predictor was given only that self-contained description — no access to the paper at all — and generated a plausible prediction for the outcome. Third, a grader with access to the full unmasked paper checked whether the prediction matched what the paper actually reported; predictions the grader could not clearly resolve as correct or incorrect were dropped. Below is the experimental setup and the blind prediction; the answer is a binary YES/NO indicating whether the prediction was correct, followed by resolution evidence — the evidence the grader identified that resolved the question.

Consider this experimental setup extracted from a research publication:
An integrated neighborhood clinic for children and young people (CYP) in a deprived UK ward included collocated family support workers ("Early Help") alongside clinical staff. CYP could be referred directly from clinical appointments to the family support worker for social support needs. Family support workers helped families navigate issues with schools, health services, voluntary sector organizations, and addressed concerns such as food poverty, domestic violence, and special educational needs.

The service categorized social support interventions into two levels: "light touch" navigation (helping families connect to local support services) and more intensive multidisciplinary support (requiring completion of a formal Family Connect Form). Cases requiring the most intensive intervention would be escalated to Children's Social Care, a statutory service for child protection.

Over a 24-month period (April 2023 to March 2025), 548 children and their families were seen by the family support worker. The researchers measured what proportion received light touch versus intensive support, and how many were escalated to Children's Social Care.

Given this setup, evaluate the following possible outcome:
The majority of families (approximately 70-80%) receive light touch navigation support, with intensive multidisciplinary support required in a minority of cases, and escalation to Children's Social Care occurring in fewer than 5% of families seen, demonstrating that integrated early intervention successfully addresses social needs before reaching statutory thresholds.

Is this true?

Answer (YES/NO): NO